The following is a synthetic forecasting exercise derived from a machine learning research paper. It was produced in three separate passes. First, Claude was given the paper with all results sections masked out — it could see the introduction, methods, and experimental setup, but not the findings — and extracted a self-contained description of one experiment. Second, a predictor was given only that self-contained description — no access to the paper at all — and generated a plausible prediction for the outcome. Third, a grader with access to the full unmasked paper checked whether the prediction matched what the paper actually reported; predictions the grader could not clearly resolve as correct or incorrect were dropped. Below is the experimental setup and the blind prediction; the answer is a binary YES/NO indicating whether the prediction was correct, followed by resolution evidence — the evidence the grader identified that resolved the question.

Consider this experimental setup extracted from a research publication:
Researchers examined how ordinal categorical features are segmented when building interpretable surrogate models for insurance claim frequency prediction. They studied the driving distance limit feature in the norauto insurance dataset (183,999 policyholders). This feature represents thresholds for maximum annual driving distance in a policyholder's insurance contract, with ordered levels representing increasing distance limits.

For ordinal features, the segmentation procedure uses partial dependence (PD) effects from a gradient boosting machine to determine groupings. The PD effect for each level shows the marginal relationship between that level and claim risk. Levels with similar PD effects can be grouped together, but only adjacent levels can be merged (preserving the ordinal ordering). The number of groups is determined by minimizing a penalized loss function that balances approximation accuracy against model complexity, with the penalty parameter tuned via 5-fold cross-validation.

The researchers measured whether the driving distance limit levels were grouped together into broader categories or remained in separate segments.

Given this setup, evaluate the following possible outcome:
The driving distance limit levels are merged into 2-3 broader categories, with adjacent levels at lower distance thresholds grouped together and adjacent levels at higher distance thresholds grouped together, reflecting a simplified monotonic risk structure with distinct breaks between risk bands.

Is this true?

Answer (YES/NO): NO